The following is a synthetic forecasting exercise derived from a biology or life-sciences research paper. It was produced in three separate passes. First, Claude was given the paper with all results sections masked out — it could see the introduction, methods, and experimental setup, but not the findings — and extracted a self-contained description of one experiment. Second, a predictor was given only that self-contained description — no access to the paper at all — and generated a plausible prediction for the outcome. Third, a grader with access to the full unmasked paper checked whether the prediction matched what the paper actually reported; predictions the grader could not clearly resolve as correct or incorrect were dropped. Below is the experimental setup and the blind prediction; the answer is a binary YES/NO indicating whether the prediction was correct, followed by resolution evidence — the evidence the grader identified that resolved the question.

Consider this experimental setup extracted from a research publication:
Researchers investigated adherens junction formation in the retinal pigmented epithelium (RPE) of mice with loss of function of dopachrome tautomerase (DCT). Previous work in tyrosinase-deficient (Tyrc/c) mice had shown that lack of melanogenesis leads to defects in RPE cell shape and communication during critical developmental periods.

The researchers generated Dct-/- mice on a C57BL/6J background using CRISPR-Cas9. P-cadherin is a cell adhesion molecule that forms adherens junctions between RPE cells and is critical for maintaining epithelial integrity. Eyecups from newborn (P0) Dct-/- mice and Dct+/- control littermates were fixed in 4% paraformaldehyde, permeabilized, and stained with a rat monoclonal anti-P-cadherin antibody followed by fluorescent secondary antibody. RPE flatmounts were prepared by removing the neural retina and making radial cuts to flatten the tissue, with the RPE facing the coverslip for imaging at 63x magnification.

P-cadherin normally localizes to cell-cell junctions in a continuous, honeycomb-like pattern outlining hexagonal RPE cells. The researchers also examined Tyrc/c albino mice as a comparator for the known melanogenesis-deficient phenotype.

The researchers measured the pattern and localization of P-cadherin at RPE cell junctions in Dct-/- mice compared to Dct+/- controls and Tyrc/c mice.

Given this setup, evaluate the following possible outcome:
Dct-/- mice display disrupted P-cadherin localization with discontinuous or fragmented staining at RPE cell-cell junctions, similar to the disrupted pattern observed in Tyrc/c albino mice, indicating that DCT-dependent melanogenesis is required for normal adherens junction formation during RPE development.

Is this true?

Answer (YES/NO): YES